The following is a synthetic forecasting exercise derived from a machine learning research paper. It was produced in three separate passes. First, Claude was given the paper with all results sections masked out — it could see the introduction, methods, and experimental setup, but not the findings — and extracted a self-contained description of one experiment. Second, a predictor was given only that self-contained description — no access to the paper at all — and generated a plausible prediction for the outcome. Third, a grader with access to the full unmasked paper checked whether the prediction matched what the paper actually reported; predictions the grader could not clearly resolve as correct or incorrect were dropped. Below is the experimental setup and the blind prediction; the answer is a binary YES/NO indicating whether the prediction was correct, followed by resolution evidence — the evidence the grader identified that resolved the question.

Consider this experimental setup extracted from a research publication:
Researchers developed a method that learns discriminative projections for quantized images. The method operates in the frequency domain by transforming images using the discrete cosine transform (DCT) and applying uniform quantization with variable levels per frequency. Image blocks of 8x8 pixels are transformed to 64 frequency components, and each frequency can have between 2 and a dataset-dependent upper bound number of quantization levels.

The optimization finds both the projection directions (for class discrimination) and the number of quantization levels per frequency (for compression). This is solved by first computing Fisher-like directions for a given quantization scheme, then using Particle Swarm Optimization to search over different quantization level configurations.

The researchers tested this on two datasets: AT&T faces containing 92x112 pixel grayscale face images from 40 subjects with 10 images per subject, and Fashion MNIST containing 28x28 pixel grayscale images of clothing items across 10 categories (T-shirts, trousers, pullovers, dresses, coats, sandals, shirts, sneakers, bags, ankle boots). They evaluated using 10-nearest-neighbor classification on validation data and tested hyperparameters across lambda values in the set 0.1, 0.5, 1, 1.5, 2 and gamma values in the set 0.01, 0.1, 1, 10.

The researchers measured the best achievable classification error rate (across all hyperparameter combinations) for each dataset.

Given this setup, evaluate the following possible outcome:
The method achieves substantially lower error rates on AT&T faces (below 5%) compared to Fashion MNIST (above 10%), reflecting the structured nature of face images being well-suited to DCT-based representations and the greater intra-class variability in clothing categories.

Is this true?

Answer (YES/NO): NO